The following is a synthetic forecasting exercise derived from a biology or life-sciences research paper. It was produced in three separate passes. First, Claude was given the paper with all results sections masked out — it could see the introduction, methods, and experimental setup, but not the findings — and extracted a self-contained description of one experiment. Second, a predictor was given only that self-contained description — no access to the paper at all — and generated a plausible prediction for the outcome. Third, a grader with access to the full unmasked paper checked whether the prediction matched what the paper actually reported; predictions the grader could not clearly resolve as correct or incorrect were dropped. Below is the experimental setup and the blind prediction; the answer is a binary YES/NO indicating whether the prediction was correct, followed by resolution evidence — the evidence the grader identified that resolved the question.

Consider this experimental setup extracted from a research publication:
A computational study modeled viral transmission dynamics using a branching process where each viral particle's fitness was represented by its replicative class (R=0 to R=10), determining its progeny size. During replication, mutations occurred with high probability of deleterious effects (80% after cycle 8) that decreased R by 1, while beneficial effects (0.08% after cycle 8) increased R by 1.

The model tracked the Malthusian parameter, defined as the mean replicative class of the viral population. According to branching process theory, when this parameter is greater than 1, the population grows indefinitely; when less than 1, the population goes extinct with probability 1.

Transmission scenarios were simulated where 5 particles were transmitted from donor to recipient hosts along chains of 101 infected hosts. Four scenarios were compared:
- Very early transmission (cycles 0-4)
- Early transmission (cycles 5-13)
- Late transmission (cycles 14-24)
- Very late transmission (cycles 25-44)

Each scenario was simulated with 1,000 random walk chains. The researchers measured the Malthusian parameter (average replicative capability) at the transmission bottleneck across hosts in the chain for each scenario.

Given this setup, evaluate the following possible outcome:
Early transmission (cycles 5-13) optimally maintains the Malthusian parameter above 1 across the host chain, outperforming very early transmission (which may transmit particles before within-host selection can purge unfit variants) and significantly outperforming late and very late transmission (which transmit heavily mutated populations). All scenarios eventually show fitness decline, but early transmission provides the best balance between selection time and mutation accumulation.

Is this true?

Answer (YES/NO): NO